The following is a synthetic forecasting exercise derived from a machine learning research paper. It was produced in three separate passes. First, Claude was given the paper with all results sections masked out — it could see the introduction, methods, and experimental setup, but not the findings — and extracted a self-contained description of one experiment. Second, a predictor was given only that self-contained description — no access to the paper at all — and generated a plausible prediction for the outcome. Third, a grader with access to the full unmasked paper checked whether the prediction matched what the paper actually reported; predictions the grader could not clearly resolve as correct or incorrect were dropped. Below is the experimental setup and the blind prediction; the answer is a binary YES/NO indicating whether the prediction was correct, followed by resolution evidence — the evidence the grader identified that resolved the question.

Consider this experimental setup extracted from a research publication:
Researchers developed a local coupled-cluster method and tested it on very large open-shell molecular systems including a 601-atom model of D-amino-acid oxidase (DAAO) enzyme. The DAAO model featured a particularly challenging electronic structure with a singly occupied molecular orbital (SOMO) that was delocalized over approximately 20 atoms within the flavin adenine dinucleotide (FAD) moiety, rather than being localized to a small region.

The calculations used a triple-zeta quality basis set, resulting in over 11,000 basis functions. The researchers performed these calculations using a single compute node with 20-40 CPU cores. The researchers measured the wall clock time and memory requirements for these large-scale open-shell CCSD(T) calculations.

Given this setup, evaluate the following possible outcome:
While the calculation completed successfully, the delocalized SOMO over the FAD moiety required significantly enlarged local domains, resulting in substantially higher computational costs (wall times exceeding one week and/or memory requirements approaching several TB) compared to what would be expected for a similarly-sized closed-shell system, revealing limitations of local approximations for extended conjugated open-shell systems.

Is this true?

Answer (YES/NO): NO